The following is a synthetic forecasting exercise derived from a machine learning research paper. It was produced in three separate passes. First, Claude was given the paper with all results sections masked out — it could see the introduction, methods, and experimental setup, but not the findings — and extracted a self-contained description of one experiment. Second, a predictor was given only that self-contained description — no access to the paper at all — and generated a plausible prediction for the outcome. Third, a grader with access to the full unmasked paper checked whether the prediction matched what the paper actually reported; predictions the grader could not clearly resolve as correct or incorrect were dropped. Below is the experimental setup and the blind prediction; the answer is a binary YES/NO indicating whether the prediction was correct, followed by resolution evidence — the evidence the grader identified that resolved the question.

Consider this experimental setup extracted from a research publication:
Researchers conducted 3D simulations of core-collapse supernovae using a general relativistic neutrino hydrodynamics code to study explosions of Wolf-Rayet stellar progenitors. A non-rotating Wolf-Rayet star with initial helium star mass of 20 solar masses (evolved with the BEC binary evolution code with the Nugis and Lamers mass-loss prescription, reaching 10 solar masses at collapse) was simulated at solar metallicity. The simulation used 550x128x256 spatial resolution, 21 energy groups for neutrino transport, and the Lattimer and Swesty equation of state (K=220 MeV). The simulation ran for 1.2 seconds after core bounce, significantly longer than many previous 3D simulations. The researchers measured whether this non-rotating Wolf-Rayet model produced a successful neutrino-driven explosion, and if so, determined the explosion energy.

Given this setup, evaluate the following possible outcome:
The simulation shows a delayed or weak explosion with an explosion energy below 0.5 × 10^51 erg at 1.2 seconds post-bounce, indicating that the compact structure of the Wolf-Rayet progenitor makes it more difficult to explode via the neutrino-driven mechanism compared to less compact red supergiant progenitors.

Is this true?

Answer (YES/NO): NO